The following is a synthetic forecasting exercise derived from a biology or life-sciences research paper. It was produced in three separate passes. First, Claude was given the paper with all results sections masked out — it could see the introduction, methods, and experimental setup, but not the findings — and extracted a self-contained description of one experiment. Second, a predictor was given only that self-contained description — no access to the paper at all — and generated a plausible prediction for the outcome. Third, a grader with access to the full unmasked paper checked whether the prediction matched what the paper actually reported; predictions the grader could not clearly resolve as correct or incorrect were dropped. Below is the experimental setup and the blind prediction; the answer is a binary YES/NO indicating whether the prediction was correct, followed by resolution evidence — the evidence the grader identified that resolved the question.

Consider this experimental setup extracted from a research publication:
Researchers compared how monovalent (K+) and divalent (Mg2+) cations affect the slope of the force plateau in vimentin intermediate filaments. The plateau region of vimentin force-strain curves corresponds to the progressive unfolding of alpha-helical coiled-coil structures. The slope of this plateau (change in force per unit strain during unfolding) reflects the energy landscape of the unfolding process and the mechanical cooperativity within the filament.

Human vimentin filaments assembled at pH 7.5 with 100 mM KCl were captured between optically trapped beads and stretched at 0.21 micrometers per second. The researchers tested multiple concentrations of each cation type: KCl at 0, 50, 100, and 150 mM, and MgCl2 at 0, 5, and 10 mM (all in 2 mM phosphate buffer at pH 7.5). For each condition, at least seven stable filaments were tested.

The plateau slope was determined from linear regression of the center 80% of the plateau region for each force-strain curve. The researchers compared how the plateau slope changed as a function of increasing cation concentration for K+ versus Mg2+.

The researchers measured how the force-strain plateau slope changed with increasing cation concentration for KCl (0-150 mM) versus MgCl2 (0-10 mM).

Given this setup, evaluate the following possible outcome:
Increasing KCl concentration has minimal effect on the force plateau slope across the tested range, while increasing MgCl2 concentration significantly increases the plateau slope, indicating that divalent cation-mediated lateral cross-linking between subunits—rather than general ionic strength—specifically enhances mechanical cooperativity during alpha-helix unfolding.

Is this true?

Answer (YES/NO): NO